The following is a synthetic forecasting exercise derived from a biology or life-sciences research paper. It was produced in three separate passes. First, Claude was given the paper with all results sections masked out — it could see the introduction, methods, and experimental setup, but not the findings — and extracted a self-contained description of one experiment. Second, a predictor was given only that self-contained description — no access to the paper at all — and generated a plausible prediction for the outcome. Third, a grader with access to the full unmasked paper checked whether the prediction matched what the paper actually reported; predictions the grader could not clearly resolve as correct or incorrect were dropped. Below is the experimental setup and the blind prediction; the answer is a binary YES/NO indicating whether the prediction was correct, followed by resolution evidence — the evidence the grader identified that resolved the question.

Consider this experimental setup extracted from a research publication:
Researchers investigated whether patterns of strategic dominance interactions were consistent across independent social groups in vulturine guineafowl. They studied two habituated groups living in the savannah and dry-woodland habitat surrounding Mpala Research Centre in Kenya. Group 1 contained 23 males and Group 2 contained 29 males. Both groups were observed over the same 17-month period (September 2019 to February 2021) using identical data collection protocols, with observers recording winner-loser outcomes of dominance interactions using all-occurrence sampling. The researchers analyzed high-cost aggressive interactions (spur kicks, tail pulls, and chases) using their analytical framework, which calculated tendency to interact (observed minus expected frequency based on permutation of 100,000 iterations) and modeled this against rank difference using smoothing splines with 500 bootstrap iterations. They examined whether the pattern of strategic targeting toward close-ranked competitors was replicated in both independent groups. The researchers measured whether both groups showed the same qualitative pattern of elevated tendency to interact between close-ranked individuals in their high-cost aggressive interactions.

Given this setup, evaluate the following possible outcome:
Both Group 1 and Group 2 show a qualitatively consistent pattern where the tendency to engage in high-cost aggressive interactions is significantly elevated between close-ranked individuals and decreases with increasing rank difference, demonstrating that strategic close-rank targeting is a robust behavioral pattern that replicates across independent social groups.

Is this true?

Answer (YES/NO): YES